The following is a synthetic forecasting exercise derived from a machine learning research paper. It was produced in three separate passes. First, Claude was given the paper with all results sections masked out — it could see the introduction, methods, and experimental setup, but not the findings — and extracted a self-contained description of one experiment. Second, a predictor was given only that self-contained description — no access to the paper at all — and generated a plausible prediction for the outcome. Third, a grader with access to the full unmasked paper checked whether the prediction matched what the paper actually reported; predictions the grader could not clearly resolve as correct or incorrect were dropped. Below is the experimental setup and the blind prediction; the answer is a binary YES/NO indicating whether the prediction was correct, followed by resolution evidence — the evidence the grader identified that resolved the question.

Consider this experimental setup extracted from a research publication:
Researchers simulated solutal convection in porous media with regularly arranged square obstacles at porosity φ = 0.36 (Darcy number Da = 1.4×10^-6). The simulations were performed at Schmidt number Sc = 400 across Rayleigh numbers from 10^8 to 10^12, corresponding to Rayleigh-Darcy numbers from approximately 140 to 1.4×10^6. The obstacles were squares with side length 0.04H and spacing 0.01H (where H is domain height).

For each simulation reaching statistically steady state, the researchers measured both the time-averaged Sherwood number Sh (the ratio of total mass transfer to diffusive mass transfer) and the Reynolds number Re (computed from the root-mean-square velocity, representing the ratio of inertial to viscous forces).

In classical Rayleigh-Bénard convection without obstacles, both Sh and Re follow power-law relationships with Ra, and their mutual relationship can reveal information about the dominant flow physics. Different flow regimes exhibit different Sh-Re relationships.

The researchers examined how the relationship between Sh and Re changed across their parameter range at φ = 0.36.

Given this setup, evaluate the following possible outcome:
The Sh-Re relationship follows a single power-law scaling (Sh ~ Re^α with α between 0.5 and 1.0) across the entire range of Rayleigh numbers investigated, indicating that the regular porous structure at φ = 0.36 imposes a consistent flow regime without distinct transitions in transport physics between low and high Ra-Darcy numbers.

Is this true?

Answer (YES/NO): NO